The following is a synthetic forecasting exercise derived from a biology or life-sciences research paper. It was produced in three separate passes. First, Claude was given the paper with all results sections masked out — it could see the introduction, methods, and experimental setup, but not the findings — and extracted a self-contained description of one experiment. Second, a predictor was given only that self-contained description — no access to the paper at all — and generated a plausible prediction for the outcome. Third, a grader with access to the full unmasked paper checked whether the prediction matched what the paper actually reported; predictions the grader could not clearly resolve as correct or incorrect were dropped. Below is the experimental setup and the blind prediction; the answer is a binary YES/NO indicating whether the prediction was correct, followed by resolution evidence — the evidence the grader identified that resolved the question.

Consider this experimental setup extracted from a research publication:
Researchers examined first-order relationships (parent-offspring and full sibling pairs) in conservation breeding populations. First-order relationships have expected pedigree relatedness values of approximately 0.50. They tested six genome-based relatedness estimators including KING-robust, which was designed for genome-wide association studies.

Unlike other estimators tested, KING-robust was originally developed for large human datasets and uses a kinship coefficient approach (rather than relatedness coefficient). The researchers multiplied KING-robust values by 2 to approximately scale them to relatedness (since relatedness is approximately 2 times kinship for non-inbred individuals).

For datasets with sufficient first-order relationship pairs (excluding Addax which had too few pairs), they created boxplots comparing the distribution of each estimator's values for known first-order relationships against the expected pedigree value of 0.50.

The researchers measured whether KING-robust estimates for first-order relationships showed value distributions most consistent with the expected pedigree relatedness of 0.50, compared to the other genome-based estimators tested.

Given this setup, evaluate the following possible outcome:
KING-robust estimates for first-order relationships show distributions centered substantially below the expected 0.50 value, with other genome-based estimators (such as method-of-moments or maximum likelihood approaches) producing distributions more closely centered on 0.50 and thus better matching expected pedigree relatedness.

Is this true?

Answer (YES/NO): NO